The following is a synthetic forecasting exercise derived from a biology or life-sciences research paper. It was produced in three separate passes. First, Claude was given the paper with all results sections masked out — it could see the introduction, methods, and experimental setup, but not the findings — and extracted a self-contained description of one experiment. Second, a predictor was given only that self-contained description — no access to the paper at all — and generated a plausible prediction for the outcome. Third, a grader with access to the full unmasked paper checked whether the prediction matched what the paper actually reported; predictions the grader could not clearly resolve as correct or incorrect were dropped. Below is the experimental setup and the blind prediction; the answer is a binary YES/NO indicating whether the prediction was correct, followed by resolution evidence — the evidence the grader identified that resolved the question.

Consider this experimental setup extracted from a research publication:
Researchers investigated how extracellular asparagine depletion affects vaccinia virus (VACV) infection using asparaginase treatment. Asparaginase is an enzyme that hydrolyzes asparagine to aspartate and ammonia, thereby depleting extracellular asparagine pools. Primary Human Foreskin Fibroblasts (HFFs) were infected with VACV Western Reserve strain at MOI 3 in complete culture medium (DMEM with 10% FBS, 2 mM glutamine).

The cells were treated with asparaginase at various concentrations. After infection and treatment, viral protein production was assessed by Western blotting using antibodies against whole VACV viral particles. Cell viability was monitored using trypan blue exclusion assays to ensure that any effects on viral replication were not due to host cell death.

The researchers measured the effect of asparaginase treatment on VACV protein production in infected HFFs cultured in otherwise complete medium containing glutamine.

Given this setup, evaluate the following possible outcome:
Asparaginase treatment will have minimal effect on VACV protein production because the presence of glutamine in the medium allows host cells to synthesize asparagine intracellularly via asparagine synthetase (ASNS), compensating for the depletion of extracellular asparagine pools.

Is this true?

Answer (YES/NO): NO